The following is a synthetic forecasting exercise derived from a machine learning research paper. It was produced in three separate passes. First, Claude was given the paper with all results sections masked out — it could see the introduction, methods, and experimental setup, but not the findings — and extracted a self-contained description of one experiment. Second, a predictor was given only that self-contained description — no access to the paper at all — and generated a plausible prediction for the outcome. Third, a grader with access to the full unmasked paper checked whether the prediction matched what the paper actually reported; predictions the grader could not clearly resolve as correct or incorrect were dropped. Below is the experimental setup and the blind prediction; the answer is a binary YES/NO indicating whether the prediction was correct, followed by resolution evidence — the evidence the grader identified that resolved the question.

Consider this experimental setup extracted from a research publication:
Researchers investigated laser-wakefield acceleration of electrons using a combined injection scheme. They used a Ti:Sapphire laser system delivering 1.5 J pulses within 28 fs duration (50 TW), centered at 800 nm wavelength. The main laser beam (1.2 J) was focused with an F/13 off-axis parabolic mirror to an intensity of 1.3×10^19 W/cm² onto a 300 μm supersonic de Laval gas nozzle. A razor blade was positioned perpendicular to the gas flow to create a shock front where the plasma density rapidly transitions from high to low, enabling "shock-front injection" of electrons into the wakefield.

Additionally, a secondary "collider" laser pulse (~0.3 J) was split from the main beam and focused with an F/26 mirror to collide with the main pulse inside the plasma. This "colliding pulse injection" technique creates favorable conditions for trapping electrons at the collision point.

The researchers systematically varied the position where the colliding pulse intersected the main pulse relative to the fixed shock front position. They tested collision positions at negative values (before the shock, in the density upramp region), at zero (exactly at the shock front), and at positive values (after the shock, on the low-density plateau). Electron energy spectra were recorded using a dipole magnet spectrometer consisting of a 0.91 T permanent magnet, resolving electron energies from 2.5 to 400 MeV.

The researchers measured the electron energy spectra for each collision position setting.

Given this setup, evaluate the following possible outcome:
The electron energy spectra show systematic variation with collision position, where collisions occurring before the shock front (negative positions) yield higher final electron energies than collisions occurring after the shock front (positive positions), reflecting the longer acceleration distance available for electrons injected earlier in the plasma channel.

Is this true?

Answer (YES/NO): NO